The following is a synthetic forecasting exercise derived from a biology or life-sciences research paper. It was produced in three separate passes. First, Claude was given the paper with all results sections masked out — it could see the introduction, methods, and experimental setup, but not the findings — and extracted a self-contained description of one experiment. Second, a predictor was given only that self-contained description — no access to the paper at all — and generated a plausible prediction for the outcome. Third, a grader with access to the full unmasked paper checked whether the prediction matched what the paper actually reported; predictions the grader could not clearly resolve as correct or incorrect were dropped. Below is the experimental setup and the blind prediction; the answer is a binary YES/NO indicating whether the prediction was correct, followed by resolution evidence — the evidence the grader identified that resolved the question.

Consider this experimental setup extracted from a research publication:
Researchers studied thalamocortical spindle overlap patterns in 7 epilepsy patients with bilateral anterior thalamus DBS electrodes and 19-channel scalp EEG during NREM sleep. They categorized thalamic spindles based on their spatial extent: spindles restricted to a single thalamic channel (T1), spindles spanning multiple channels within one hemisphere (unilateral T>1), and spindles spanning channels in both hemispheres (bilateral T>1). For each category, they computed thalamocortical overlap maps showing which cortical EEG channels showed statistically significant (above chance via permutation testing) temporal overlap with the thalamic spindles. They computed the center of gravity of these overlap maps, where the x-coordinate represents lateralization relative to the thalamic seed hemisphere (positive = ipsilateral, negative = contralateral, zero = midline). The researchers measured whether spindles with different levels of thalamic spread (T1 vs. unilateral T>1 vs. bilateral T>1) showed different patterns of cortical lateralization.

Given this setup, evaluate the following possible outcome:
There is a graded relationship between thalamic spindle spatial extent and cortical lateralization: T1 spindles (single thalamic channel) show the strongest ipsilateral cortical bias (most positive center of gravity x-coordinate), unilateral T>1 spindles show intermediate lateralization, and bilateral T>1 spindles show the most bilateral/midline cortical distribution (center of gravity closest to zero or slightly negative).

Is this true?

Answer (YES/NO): NO